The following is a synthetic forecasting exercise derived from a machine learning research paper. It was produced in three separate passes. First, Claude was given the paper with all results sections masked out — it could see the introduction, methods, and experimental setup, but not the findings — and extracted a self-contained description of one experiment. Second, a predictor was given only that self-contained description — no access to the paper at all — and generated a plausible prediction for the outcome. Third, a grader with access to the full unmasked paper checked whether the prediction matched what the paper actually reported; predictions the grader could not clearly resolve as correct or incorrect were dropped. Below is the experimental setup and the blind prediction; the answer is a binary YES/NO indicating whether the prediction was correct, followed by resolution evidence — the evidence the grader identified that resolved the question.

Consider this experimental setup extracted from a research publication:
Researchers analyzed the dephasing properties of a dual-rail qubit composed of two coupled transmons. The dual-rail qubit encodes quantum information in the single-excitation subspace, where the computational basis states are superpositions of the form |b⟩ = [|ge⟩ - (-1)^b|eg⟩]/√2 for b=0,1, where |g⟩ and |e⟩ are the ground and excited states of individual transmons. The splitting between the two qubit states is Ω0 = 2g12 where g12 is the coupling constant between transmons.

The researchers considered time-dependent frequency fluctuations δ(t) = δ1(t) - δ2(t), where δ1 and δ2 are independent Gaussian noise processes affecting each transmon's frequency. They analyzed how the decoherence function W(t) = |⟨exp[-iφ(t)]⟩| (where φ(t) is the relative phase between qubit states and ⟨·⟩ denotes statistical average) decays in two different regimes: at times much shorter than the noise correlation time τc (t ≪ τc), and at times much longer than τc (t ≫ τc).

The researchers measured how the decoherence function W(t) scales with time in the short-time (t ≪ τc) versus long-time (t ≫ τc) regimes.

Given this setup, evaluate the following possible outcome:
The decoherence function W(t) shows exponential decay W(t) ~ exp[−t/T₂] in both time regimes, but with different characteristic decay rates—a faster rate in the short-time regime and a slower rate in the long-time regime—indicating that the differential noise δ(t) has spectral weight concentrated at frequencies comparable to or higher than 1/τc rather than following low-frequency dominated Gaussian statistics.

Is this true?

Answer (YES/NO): NO